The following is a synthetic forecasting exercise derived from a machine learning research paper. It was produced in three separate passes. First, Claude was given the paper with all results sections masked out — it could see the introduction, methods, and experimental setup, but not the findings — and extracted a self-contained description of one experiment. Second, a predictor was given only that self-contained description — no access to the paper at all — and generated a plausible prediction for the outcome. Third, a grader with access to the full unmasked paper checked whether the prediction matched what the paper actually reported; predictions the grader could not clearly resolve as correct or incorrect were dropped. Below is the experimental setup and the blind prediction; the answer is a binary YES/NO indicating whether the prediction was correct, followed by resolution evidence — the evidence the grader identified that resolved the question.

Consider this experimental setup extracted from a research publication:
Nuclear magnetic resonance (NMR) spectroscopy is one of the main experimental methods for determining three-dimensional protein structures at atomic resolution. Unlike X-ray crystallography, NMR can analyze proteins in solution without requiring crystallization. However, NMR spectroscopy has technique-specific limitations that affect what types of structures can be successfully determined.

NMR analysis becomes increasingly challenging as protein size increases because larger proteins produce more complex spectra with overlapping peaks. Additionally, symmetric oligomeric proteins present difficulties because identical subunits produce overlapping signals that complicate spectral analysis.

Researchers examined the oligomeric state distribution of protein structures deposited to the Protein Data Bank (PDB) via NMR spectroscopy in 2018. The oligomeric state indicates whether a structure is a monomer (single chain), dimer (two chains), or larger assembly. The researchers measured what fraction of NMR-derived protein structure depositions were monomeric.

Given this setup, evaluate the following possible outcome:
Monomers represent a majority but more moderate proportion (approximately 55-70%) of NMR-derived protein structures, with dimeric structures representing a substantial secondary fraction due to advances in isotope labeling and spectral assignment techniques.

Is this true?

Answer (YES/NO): NO